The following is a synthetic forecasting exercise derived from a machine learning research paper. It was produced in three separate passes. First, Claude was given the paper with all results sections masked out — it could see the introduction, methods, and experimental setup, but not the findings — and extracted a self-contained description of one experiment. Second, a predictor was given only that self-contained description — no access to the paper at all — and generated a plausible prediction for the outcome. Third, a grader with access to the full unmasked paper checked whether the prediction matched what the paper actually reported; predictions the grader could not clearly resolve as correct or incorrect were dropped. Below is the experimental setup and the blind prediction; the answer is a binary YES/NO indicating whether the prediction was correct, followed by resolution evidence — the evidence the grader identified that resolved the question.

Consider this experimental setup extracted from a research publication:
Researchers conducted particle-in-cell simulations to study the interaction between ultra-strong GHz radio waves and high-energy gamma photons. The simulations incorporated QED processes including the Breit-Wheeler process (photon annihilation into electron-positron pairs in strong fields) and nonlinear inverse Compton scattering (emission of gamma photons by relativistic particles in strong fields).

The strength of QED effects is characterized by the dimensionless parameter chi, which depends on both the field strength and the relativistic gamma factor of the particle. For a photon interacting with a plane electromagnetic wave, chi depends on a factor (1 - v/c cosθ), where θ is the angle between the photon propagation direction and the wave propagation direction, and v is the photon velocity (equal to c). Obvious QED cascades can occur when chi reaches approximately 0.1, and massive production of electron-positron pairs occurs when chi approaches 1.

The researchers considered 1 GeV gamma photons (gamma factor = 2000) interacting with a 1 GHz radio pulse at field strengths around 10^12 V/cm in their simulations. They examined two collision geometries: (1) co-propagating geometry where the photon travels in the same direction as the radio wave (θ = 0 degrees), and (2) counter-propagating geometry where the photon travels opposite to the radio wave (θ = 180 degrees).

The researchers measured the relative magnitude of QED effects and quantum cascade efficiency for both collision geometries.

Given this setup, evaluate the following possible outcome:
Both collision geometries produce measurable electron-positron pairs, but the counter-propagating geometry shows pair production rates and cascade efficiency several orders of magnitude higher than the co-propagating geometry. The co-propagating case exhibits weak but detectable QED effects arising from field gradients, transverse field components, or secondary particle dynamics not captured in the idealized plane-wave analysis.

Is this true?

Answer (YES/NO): NO